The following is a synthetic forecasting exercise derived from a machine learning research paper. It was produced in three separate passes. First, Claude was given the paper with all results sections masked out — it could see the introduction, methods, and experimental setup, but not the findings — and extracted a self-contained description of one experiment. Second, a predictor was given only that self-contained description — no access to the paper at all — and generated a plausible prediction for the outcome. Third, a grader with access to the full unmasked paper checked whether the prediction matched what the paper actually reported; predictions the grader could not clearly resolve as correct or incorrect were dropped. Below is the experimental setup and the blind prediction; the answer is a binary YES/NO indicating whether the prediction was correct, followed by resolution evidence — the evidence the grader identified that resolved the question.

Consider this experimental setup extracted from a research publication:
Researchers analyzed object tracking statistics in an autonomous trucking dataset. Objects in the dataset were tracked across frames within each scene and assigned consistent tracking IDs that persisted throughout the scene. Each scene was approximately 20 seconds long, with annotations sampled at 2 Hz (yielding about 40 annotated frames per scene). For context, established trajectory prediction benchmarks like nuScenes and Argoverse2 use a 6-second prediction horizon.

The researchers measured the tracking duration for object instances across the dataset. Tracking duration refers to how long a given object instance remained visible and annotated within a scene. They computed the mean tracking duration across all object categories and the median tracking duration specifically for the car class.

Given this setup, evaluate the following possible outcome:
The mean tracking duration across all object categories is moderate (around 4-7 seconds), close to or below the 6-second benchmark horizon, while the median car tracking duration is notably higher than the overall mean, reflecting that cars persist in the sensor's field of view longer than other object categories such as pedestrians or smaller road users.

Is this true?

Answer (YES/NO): NO